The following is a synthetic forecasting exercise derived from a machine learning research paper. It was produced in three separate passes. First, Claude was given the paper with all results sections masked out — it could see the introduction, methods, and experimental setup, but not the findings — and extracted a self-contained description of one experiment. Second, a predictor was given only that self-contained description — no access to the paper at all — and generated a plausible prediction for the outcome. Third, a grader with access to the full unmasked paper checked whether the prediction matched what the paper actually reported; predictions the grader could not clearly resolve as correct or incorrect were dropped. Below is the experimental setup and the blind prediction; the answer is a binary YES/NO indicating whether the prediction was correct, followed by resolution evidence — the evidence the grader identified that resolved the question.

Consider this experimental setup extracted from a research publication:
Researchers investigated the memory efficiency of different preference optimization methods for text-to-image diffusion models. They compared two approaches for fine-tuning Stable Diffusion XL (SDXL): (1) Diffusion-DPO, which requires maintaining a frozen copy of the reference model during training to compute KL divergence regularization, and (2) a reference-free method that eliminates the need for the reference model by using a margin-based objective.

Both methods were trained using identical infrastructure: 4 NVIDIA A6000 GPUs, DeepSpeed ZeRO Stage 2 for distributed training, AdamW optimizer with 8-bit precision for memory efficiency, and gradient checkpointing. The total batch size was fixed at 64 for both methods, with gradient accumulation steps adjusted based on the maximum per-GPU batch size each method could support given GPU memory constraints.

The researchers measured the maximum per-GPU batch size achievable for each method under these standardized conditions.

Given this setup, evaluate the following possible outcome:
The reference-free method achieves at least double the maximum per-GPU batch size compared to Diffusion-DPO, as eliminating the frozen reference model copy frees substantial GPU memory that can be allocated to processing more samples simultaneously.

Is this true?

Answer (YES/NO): YES